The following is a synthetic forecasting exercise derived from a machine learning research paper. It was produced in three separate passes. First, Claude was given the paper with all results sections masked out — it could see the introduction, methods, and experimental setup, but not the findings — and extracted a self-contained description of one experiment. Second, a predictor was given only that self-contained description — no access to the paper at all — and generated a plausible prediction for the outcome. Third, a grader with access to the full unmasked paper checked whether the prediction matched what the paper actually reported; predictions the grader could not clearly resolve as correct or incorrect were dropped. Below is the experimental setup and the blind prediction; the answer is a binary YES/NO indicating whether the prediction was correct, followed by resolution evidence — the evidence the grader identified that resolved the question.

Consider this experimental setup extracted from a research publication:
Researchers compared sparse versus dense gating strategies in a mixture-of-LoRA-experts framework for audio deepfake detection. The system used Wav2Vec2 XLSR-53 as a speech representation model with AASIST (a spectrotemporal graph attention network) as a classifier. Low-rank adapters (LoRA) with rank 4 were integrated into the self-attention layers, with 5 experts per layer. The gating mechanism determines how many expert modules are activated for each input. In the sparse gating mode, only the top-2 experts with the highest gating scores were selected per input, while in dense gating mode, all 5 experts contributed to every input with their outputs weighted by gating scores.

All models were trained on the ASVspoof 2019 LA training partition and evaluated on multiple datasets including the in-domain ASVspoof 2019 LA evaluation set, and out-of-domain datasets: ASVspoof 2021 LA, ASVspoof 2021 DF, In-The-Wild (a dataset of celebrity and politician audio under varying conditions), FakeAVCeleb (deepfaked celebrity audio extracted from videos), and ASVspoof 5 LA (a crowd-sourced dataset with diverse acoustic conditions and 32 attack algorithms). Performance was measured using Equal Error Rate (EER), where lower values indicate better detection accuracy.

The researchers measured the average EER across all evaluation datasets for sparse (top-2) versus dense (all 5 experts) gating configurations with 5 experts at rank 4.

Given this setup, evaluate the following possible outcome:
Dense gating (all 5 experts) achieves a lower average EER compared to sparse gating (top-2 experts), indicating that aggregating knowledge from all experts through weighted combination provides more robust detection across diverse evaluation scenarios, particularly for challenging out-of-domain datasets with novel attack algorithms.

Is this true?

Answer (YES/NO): NO